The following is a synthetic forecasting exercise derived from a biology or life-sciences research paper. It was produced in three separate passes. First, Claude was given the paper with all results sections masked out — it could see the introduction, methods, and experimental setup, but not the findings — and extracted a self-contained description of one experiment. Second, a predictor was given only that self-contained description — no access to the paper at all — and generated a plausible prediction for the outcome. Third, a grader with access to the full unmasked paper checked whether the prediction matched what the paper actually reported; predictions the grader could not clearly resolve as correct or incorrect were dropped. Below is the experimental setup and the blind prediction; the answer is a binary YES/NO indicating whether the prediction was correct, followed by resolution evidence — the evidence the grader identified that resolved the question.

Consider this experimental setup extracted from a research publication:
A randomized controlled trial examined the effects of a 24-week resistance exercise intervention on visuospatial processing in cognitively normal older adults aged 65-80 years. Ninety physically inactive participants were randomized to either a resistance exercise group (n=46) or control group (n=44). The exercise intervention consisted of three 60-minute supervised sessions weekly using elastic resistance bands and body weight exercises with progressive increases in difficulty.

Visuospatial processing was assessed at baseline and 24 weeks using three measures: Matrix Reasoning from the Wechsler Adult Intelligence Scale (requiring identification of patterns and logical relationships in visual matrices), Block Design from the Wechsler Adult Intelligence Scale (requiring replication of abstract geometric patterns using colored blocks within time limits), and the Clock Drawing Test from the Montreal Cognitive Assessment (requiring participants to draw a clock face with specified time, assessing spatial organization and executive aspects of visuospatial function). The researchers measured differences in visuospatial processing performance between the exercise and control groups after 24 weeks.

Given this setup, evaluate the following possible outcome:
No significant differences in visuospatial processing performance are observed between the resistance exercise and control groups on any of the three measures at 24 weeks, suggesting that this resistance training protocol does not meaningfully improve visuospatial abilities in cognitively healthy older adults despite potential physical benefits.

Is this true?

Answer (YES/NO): YES